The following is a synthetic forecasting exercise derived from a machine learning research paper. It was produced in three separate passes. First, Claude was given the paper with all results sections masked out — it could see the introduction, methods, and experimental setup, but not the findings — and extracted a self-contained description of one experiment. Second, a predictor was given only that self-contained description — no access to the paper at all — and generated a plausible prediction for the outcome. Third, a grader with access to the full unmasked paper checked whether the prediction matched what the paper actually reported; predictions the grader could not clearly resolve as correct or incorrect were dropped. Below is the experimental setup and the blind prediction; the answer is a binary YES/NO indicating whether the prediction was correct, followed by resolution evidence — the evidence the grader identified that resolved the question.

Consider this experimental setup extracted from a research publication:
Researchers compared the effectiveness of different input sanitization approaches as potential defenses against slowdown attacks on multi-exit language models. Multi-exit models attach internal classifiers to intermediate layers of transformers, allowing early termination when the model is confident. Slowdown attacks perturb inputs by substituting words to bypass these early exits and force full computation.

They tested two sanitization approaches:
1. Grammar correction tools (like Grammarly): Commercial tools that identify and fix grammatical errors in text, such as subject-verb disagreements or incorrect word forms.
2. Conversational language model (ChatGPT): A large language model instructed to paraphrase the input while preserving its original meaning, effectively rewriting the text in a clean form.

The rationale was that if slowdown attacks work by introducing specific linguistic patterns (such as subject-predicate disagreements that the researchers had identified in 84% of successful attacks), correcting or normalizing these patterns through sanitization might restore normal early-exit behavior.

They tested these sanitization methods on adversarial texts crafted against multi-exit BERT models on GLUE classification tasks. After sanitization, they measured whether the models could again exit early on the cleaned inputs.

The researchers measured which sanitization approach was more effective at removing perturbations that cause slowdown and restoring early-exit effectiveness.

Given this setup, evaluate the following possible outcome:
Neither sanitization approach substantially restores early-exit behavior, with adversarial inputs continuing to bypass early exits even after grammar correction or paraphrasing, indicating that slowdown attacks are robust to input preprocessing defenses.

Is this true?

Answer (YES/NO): NO